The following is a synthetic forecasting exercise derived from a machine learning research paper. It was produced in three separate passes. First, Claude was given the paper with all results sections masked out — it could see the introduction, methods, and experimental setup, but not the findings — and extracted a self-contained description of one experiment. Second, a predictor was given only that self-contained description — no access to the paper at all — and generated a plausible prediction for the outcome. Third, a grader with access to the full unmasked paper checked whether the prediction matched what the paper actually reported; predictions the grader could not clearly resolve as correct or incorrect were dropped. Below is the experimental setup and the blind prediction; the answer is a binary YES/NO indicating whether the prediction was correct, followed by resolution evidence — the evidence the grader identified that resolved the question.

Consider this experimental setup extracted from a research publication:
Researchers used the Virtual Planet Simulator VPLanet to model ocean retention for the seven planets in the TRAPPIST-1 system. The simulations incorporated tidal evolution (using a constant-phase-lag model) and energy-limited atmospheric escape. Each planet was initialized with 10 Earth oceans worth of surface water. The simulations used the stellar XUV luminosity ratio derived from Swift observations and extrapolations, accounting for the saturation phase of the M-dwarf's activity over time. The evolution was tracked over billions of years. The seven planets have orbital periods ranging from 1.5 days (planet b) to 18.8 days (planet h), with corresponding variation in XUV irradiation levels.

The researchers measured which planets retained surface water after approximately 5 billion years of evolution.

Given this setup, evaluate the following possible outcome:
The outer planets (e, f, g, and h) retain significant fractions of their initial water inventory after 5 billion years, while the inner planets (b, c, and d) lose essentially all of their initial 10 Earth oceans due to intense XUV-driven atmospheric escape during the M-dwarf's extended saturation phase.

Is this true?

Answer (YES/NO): NO